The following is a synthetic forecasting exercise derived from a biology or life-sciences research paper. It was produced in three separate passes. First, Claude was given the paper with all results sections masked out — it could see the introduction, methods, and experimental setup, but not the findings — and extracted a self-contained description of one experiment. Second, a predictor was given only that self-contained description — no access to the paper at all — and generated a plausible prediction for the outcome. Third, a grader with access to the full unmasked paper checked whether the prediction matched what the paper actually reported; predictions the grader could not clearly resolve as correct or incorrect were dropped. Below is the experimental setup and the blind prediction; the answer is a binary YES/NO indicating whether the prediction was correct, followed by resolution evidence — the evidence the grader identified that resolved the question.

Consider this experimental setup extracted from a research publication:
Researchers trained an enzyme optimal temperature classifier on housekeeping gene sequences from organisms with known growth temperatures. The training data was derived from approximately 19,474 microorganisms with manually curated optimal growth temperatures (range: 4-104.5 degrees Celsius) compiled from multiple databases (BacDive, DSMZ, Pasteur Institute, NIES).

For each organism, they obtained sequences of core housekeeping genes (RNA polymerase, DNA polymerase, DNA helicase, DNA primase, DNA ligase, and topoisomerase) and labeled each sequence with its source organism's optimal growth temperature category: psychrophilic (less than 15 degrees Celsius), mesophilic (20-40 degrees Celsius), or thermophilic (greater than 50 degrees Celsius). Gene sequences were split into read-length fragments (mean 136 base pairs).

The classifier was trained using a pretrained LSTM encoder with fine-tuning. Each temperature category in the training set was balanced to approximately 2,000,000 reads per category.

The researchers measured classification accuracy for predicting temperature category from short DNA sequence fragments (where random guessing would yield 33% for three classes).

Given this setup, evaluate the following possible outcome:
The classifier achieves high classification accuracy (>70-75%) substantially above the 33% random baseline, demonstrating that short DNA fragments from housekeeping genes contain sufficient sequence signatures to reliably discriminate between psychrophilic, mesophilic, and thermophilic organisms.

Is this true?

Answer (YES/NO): YES